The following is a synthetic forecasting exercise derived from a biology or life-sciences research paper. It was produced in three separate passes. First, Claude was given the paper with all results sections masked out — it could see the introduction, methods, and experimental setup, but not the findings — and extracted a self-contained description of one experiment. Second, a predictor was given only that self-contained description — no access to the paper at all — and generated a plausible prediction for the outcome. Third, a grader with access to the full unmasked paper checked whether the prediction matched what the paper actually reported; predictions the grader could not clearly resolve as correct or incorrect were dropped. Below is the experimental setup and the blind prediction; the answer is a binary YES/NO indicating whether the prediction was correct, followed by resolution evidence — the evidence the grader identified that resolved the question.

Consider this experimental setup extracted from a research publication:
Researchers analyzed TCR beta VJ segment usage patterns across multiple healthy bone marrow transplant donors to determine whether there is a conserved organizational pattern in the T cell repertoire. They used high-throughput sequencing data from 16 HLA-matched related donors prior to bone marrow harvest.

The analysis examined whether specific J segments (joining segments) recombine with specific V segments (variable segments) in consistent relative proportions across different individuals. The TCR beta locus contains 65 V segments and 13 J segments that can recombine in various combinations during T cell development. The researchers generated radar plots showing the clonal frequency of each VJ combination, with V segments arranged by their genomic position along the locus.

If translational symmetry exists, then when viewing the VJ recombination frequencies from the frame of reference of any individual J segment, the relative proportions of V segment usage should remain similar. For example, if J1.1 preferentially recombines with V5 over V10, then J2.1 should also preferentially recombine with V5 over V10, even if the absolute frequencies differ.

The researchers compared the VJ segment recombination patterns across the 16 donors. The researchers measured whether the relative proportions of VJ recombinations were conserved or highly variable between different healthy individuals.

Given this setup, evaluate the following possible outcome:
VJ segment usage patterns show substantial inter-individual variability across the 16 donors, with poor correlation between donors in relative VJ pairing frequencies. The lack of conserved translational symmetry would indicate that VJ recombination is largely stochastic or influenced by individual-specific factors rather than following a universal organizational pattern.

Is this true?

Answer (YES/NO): NO